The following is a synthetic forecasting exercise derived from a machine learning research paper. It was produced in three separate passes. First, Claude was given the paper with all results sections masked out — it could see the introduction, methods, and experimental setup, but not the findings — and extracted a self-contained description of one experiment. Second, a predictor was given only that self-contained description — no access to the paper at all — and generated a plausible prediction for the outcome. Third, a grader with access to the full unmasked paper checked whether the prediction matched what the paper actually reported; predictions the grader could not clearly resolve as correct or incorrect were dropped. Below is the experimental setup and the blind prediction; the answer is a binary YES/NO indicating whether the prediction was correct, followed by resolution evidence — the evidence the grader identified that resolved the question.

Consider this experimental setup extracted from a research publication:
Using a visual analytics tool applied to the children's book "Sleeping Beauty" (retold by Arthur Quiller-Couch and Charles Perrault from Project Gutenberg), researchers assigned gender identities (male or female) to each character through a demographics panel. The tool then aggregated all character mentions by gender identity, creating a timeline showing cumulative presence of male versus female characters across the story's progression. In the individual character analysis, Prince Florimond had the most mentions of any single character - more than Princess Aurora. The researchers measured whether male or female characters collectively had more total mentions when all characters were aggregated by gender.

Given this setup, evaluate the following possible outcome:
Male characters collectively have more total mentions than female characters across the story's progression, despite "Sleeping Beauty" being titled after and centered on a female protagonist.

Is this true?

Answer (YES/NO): NO